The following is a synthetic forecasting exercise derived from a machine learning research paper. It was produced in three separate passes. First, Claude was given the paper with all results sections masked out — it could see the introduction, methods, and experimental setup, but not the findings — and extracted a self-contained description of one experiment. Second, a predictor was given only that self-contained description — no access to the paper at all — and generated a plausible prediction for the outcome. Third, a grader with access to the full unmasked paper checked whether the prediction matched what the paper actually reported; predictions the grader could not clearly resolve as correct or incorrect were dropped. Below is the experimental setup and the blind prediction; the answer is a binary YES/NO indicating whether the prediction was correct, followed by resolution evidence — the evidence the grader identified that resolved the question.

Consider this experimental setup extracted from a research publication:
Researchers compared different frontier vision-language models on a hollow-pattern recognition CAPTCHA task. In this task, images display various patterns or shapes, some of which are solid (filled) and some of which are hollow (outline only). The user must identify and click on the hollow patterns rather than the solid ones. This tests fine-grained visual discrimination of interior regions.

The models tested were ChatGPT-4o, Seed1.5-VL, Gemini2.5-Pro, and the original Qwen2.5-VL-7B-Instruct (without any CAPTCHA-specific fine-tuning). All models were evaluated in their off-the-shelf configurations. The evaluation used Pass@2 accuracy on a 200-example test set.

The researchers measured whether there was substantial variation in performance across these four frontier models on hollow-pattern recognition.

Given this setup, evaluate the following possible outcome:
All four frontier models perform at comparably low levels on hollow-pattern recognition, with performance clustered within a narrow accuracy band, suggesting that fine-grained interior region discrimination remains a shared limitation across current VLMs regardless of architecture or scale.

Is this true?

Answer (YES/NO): NO